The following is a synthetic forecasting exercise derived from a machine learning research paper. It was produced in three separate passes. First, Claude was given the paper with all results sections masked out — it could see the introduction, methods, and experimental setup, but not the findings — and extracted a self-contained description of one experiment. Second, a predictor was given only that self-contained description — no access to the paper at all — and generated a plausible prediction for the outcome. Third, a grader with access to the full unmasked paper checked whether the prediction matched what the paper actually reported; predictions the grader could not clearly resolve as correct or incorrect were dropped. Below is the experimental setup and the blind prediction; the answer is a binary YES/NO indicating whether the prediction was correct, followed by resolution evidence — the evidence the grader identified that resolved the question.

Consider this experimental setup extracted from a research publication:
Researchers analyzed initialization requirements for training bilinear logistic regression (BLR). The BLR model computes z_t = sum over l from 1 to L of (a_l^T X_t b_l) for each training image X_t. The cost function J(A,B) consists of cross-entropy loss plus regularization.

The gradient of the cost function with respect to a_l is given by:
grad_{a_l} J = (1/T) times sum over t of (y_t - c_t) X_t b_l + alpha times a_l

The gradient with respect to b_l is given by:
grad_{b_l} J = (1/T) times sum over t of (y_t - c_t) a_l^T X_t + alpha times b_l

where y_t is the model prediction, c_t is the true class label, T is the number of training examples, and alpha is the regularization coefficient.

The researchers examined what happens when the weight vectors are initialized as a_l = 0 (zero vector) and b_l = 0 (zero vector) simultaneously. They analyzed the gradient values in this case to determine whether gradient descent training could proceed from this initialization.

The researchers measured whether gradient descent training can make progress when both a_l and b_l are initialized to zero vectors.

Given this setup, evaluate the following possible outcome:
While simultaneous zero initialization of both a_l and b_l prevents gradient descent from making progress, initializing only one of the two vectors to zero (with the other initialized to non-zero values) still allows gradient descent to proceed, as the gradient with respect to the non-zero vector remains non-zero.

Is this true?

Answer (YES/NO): YES